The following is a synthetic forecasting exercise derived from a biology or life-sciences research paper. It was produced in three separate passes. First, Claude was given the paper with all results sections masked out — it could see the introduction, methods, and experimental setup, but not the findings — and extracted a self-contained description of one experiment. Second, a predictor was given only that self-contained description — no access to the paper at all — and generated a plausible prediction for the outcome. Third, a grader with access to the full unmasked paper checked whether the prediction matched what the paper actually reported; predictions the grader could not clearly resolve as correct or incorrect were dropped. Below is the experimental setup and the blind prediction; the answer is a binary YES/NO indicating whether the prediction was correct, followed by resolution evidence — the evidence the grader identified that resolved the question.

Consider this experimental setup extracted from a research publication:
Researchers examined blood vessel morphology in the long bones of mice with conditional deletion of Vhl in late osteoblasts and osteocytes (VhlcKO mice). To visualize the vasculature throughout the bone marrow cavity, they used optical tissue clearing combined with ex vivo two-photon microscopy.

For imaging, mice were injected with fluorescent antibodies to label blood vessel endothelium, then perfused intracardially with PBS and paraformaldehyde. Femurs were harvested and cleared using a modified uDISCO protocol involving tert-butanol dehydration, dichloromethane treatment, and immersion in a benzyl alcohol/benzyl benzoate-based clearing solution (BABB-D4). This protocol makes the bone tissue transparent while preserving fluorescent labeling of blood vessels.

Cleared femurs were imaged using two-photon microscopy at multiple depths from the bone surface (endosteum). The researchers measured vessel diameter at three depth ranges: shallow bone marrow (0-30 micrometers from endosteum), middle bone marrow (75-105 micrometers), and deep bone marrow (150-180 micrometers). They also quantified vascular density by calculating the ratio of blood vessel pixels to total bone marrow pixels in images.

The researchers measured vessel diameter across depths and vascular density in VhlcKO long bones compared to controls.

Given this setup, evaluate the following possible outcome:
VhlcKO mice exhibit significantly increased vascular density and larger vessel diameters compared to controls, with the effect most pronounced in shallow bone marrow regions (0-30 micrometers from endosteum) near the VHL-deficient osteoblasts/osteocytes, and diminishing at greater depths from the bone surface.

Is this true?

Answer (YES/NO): NO